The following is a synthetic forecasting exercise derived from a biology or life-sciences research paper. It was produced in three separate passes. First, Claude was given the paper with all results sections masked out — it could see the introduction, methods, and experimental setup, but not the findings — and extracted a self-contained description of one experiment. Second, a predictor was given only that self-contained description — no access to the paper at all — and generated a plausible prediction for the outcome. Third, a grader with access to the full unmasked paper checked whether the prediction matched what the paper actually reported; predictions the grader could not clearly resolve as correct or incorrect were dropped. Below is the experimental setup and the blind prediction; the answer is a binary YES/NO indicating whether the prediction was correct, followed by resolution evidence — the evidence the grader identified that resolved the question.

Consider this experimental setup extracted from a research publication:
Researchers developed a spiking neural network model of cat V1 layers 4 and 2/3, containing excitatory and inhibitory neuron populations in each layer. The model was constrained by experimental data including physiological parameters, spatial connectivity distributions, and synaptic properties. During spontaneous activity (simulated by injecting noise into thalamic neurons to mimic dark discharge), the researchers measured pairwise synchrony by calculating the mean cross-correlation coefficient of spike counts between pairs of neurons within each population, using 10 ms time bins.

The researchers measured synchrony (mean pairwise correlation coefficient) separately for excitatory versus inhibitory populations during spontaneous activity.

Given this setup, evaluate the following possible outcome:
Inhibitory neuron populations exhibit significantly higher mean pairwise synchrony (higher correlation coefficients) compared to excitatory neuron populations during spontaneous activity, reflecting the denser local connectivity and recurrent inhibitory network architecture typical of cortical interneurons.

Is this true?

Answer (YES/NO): NO